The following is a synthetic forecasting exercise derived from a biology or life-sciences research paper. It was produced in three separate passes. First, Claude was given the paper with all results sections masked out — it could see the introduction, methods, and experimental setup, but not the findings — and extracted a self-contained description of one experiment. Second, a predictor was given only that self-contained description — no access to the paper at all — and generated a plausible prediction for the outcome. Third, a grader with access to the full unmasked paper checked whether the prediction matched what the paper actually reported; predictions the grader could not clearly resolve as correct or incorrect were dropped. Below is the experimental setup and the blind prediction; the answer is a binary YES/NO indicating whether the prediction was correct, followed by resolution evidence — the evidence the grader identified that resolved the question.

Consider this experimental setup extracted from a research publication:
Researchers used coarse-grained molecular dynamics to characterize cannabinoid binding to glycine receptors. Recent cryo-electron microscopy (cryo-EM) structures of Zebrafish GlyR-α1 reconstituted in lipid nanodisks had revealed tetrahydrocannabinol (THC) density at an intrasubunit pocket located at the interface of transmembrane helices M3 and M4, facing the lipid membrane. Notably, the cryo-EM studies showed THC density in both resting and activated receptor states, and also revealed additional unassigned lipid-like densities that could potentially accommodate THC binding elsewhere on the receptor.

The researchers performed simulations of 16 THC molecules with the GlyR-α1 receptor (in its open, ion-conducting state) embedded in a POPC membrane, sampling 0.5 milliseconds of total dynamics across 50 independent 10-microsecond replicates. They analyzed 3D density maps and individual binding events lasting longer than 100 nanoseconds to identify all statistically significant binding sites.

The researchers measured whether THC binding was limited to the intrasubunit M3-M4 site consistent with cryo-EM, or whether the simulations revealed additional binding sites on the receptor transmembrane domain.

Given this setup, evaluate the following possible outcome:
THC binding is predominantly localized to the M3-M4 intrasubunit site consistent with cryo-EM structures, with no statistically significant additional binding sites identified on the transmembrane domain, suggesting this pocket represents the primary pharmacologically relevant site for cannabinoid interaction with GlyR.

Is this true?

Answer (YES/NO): NO